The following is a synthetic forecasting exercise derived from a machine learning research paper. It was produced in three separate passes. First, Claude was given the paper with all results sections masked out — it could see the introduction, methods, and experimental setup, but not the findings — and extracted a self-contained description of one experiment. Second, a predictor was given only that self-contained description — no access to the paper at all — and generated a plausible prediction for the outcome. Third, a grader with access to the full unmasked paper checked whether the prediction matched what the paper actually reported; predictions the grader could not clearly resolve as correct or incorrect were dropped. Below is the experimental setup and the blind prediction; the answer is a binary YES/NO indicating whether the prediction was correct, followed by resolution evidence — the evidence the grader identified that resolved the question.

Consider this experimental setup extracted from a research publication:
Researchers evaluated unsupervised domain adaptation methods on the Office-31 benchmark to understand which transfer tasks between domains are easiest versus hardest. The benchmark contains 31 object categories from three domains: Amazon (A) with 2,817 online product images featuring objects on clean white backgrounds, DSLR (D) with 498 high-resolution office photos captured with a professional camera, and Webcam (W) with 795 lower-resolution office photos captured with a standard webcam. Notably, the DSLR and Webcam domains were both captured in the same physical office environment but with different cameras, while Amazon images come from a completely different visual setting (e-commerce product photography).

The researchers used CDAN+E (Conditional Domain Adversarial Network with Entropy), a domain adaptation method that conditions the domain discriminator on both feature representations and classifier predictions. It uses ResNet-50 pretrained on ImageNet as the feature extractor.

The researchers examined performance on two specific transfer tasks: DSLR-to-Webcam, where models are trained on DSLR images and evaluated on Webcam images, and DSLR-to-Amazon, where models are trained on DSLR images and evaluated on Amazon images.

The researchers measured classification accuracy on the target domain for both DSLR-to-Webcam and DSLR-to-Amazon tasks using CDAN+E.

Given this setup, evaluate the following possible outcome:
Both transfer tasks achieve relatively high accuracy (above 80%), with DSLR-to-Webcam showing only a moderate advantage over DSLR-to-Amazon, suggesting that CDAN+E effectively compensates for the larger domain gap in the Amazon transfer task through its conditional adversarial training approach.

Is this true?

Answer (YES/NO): NO